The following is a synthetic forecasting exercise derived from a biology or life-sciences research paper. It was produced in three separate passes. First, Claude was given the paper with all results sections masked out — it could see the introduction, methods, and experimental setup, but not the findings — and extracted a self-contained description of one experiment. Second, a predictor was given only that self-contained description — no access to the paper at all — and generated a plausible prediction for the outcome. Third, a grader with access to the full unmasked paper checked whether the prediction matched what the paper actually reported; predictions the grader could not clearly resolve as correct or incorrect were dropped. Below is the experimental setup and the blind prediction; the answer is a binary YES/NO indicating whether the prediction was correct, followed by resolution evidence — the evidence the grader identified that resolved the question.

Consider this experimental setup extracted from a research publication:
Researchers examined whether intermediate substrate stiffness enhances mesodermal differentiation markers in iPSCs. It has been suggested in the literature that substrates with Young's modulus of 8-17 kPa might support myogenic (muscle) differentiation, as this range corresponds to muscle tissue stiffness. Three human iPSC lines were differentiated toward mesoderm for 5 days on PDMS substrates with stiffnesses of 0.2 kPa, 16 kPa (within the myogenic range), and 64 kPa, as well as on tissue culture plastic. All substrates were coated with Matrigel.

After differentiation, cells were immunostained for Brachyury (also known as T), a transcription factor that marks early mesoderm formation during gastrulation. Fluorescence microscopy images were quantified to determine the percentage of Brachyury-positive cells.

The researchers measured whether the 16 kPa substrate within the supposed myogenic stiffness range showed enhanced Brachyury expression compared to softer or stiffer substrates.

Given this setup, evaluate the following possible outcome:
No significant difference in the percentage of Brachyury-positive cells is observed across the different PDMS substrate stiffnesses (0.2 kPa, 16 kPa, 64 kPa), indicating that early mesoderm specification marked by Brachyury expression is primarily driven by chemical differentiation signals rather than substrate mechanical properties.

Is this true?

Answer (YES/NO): YES